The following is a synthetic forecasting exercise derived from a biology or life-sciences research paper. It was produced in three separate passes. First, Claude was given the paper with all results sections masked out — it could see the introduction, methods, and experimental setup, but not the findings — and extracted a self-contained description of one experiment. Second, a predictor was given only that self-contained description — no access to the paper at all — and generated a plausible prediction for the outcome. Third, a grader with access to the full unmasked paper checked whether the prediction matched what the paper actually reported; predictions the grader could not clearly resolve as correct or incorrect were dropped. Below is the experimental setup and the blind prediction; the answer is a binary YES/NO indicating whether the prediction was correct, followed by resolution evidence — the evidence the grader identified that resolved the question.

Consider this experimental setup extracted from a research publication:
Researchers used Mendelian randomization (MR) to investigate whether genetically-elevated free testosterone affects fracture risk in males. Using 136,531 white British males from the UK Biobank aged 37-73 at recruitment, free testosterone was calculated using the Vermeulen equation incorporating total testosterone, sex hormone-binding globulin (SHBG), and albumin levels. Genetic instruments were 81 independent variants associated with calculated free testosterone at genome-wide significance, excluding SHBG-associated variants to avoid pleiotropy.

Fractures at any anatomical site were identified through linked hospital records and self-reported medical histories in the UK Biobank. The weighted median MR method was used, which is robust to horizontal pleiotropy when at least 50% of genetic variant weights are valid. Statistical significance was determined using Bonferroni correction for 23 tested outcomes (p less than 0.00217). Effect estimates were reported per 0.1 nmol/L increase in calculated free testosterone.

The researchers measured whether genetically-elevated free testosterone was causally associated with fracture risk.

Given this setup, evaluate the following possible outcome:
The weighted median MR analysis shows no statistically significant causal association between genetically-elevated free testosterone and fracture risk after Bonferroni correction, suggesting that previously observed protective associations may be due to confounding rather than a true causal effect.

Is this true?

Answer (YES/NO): YES